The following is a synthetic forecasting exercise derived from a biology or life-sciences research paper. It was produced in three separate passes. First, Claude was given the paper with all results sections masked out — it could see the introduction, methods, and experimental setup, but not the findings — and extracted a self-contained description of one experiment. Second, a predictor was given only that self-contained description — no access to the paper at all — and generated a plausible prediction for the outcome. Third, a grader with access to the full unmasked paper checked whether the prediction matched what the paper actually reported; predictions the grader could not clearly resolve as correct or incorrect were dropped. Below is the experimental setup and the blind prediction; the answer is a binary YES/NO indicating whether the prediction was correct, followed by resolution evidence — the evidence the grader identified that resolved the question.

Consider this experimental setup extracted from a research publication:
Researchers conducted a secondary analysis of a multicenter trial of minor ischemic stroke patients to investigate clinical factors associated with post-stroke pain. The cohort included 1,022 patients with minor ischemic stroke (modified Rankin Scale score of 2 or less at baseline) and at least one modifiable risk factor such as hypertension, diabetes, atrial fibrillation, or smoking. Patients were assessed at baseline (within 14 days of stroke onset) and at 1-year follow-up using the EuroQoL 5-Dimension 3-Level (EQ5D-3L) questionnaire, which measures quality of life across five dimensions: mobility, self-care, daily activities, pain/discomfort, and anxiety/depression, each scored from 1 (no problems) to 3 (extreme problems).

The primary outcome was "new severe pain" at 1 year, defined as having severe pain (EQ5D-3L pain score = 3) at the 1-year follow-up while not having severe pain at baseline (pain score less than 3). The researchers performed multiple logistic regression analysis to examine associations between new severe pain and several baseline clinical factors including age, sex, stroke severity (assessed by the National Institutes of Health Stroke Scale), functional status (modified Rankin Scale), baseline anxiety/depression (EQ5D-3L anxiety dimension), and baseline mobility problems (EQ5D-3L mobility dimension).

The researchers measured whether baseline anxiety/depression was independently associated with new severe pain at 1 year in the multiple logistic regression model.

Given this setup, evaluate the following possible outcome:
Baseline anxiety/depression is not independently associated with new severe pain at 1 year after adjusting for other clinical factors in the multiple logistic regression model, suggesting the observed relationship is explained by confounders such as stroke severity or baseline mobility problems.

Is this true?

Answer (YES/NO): NO